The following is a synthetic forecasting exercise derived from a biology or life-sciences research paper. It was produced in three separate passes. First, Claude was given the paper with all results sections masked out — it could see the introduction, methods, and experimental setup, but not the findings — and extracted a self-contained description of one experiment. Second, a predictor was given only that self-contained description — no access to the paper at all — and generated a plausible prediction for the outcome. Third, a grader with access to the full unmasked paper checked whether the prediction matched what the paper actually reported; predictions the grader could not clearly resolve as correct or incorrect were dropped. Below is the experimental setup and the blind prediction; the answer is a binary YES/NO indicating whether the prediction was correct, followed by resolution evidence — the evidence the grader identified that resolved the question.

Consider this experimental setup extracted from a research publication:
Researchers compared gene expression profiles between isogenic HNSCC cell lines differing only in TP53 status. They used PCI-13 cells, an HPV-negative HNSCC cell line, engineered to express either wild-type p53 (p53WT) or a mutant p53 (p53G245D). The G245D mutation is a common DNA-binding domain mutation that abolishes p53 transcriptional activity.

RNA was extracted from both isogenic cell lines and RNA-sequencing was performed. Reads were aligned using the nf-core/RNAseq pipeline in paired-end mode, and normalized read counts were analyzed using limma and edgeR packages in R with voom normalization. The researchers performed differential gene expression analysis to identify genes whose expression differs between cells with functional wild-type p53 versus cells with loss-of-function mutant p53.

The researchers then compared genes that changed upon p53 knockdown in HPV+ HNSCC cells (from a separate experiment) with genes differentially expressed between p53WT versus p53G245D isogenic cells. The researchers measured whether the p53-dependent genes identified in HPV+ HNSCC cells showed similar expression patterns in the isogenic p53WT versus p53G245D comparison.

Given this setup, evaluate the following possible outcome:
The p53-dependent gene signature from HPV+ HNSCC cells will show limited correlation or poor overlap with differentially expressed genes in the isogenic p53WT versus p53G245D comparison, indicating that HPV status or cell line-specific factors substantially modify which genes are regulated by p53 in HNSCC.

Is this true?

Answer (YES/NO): NO